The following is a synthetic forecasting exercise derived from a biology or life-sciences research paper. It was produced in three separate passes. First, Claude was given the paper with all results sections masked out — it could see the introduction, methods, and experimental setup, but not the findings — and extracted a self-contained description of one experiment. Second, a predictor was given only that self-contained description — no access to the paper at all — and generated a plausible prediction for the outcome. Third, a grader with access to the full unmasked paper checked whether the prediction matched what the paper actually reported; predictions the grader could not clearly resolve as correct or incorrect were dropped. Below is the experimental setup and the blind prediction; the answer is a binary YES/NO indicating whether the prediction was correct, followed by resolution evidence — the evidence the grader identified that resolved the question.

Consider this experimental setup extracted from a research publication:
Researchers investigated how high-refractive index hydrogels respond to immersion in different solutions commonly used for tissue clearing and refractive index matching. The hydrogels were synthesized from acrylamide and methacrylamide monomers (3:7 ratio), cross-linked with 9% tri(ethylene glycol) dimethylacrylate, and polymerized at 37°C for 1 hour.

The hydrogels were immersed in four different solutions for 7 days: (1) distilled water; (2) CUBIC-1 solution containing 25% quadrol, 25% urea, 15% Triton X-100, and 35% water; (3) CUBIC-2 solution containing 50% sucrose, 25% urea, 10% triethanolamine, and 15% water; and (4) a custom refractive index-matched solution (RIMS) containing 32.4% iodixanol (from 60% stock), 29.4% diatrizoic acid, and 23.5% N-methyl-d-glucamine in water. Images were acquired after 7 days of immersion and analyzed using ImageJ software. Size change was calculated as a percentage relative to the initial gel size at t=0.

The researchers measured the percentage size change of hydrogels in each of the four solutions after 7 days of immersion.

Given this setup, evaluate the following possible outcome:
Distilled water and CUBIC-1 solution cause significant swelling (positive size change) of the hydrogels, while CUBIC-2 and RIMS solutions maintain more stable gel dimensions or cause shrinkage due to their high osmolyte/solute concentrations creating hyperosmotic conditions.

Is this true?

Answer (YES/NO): YES